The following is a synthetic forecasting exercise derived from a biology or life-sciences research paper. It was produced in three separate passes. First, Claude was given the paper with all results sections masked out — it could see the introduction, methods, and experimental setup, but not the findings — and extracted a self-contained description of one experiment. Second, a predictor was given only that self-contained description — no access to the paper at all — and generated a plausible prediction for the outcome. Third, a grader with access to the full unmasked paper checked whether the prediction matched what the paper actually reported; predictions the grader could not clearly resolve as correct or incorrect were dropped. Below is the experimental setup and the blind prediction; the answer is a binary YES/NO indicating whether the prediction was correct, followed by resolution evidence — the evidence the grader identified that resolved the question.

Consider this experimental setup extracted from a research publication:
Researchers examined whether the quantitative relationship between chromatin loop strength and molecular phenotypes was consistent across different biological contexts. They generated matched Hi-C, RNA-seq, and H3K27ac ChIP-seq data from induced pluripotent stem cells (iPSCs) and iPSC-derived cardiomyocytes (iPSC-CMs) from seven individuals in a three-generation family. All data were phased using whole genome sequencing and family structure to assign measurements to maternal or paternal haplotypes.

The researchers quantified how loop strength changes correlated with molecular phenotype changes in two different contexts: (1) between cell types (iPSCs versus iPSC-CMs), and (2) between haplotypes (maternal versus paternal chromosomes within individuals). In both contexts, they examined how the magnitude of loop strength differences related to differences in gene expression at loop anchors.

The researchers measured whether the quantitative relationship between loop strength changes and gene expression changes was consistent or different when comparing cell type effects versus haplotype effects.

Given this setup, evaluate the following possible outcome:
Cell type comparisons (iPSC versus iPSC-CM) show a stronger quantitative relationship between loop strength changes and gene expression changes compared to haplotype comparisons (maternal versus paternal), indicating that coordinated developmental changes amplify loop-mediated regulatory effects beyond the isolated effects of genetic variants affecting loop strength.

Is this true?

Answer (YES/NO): NO